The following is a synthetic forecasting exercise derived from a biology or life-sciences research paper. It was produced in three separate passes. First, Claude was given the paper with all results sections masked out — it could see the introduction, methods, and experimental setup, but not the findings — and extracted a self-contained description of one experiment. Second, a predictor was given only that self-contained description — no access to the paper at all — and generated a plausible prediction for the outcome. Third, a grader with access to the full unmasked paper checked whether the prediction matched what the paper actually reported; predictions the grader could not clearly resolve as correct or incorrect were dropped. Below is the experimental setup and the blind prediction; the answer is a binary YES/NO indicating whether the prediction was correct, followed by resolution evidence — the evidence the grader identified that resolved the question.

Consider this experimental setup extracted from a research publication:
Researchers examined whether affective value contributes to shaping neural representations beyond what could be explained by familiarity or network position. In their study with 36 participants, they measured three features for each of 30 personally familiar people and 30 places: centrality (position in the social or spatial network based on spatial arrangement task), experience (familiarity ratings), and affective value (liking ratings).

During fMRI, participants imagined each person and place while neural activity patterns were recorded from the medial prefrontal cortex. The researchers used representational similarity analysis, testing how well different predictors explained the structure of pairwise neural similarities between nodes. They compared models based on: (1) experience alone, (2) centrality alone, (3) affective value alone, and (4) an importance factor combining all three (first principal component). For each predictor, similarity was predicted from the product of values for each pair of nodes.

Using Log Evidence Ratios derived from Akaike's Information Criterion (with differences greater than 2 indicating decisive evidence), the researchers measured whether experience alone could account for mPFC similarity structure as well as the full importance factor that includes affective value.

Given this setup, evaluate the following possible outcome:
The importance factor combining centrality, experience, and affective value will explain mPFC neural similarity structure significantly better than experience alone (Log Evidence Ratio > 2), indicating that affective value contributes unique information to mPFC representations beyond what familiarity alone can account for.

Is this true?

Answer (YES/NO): YES